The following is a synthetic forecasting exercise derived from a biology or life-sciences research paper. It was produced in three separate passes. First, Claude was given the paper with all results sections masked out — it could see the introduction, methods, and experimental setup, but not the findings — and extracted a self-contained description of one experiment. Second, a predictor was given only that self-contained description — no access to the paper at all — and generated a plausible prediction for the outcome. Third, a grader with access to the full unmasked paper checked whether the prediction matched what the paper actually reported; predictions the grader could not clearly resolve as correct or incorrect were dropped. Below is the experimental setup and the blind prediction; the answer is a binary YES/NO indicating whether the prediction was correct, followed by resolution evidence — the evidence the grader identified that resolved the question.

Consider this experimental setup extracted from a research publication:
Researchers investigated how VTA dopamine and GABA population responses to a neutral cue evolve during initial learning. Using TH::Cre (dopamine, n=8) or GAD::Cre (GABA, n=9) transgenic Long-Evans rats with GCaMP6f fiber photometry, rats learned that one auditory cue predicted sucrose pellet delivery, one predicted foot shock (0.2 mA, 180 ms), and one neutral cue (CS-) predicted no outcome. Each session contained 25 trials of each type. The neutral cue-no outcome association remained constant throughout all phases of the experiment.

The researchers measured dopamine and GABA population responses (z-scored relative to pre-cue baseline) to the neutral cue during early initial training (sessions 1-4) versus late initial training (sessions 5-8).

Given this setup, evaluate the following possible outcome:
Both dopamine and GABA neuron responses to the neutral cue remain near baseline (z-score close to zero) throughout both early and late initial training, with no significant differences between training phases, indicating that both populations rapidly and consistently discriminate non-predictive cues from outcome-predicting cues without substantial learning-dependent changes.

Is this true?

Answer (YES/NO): NO